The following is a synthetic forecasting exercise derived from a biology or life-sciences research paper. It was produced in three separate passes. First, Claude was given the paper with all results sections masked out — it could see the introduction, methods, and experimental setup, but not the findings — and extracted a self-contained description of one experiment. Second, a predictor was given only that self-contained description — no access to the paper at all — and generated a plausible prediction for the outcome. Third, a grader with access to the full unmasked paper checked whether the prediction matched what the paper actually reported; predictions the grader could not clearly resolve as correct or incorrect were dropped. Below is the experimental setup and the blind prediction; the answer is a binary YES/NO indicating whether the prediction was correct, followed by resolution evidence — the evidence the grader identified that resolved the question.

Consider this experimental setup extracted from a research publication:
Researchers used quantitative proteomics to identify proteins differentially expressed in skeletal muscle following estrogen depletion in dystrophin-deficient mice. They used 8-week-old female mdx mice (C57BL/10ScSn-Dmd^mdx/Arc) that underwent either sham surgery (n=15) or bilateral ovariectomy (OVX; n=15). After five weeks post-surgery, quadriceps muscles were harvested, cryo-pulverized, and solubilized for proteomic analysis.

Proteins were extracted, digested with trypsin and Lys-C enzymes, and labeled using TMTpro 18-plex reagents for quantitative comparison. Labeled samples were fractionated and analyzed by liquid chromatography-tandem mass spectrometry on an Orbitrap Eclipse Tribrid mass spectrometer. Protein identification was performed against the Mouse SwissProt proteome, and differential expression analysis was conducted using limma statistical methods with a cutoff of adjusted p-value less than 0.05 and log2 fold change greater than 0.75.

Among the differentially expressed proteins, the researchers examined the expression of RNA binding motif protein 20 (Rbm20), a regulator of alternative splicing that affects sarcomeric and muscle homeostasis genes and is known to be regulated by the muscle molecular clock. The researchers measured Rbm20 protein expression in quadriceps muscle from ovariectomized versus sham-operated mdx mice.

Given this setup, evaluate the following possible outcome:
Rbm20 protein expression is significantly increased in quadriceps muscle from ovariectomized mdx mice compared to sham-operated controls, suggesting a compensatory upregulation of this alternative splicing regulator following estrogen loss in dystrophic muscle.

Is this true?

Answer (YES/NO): NO